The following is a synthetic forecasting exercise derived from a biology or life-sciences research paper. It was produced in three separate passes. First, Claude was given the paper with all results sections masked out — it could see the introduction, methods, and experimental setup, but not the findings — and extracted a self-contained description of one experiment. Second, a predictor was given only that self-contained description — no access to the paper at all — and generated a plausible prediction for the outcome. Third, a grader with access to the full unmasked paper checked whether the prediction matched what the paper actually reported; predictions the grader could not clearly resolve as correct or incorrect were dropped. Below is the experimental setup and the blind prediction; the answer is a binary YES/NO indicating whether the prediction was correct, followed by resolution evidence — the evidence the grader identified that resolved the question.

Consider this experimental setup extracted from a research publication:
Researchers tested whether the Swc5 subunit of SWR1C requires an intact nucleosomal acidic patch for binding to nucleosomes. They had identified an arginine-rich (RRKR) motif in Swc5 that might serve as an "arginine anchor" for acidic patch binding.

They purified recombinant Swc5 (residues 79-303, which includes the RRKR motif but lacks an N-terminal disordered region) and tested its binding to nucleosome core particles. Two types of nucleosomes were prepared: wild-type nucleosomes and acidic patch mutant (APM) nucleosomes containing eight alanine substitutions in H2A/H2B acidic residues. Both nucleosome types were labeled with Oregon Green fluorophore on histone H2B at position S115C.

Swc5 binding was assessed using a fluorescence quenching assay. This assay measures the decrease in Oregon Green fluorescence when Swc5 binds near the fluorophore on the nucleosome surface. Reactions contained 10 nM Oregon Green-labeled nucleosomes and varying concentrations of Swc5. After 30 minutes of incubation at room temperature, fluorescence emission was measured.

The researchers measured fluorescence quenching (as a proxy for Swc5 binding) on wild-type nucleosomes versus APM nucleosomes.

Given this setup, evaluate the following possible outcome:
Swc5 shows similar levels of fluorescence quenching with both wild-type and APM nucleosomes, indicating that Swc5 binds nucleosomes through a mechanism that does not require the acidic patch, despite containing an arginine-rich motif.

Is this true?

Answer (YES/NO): NO